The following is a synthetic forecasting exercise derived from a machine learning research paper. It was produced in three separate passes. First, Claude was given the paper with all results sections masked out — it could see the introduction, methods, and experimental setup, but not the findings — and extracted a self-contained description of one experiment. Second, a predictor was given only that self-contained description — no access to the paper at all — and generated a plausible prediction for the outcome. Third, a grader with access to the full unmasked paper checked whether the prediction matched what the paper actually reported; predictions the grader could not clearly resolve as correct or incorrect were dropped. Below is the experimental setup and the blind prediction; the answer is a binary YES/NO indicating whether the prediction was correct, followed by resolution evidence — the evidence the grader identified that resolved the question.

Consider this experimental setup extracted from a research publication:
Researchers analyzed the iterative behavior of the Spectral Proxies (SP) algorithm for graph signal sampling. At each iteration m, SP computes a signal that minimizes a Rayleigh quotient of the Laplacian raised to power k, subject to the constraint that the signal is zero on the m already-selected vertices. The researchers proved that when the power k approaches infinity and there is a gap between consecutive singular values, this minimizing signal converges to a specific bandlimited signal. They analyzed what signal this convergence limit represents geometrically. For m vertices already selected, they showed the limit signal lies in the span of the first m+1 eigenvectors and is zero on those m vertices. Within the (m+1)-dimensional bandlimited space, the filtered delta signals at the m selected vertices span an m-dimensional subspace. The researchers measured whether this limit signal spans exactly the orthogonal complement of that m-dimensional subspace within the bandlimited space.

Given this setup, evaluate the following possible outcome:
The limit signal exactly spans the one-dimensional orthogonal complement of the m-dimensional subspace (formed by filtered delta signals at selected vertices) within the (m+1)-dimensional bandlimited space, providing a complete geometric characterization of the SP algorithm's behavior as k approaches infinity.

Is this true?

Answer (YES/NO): YES